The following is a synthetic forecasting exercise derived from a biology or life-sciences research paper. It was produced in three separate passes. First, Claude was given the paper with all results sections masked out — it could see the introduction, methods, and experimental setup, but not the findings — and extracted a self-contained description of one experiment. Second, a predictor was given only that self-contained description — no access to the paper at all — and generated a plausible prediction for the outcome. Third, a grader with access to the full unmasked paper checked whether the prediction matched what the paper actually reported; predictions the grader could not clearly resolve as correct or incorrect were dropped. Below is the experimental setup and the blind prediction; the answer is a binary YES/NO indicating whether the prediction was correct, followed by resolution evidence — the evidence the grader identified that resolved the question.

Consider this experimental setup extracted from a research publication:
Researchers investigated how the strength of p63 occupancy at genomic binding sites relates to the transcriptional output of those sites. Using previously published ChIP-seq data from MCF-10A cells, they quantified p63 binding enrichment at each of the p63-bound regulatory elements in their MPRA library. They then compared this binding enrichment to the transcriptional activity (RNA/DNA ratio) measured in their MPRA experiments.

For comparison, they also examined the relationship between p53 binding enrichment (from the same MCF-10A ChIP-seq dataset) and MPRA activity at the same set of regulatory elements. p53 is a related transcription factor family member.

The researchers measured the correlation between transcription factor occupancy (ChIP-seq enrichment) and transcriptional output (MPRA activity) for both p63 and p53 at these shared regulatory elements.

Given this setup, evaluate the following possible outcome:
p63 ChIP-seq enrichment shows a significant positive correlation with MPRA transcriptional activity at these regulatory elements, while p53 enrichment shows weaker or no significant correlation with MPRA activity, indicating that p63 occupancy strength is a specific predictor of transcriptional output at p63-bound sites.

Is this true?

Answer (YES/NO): NO